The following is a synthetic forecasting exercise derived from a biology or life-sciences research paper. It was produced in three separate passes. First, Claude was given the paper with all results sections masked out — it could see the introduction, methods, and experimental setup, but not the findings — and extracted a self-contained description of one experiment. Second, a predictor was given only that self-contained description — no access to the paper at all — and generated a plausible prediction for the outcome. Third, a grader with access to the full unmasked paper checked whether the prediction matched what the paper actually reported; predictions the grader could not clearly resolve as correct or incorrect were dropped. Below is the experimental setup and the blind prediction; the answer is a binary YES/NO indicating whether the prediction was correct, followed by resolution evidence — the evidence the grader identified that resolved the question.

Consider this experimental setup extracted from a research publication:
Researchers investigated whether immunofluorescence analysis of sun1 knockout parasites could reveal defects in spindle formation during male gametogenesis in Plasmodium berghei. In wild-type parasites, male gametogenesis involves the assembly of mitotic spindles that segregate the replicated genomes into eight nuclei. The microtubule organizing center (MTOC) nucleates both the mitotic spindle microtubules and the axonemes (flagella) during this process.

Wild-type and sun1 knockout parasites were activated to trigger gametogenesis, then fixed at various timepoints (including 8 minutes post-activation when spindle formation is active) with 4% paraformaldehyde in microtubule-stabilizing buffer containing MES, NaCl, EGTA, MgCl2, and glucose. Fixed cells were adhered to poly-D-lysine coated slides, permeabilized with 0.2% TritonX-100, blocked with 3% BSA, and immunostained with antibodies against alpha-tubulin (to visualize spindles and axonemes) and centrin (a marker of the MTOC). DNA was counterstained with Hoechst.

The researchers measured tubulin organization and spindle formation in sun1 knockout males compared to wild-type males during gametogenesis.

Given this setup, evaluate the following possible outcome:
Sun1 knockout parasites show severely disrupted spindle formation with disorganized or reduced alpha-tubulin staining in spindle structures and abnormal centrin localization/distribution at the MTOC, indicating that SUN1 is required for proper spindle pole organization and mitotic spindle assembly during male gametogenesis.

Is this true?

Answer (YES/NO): NO